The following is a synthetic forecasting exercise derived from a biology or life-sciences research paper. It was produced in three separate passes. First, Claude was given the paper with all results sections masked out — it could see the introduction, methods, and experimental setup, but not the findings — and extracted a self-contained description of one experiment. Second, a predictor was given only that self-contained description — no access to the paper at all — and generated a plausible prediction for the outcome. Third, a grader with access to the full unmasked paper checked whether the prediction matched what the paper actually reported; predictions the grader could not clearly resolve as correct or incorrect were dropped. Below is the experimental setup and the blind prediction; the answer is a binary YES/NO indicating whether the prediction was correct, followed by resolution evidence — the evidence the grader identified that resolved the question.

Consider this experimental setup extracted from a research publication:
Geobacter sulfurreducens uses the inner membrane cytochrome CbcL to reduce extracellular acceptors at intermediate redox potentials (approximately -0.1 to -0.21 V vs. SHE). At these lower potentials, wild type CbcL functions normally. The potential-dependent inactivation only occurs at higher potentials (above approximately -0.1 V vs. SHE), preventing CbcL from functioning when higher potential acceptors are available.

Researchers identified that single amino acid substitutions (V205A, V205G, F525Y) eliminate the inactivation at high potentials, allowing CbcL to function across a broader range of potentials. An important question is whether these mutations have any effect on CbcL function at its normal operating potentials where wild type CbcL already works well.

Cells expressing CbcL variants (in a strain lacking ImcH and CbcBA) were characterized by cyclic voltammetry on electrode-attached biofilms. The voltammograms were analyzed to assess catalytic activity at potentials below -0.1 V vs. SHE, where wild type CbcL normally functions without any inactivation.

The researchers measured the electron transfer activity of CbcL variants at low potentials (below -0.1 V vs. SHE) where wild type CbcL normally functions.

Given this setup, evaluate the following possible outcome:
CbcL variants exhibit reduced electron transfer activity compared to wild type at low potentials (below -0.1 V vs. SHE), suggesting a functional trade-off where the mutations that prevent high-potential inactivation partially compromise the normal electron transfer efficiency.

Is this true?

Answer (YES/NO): NO